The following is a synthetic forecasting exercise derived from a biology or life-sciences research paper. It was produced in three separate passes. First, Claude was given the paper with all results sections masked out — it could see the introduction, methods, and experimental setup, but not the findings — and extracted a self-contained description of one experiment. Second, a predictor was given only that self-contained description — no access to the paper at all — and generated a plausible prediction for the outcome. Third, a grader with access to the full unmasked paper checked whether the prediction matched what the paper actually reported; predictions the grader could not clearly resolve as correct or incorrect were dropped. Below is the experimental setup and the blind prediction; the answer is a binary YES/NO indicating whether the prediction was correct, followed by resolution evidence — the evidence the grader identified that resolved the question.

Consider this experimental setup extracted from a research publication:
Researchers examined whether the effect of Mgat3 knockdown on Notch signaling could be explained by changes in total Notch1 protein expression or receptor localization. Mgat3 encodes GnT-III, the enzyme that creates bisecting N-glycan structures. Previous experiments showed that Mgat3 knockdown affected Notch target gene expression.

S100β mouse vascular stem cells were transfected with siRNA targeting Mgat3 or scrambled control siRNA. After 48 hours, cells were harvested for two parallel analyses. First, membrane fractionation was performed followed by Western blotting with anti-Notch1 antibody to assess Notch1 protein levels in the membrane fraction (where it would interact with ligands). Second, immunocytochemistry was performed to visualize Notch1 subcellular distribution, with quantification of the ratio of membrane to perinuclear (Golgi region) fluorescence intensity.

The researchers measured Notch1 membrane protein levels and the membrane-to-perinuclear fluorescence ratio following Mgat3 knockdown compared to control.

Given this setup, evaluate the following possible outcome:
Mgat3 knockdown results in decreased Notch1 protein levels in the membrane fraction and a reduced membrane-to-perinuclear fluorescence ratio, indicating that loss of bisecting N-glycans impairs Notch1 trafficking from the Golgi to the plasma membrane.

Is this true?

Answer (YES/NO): NO